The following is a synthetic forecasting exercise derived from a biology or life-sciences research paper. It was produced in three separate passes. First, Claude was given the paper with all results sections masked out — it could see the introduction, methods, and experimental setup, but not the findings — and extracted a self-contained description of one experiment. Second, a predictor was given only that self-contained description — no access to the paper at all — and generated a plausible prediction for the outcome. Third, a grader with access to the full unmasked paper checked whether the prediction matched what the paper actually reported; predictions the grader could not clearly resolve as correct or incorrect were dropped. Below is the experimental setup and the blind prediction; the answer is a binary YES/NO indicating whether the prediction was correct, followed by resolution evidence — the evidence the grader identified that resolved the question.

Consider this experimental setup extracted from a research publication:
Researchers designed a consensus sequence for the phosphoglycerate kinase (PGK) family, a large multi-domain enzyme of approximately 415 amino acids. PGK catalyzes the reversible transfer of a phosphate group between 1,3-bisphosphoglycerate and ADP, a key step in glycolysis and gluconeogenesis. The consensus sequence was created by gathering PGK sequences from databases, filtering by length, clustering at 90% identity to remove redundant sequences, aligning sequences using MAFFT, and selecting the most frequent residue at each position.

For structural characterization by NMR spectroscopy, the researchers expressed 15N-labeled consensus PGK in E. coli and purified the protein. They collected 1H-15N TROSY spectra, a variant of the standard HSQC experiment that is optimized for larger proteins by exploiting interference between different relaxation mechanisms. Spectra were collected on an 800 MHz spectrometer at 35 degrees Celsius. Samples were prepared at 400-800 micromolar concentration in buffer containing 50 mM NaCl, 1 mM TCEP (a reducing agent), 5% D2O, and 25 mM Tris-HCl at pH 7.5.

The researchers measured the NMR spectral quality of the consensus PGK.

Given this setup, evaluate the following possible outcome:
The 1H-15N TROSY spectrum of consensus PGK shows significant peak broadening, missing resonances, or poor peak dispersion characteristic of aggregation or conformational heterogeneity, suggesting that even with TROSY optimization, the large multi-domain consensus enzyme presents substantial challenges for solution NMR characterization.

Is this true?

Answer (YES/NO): NO